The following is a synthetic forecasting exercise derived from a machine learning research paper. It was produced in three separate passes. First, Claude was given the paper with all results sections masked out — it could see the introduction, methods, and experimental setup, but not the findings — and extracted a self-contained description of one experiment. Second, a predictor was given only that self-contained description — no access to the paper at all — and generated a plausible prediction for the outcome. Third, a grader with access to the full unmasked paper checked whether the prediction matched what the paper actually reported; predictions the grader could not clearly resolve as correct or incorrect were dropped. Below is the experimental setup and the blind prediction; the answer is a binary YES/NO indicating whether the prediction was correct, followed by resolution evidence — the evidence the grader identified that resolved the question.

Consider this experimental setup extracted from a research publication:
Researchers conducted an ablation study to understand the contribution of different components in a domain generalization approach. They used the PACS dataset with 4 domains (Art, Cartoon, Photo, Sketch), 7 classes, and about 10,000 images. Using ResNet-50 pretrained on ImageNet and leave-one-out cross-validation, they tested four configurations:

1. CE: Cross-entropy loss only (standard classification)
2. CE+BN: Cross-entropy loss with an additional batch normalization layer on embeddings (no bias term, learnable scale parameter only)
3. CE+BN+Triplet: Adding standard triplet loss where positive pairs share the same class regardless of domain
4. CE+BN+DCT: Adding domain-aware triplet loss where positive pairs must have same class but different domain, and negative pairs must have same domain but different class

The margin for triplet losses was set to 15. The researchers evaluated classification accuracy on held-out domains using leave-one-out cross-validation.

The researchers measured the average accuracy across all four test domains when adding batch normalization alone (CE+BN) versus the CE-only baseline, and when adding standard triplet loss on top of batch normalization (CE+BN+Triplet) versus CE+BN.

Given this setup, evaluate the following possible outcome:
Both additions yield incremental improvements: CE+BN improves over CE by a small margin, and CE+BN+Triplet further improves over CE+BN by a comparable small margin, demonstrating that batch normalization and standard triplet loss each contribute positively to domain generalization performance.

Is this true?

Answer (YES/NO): NO